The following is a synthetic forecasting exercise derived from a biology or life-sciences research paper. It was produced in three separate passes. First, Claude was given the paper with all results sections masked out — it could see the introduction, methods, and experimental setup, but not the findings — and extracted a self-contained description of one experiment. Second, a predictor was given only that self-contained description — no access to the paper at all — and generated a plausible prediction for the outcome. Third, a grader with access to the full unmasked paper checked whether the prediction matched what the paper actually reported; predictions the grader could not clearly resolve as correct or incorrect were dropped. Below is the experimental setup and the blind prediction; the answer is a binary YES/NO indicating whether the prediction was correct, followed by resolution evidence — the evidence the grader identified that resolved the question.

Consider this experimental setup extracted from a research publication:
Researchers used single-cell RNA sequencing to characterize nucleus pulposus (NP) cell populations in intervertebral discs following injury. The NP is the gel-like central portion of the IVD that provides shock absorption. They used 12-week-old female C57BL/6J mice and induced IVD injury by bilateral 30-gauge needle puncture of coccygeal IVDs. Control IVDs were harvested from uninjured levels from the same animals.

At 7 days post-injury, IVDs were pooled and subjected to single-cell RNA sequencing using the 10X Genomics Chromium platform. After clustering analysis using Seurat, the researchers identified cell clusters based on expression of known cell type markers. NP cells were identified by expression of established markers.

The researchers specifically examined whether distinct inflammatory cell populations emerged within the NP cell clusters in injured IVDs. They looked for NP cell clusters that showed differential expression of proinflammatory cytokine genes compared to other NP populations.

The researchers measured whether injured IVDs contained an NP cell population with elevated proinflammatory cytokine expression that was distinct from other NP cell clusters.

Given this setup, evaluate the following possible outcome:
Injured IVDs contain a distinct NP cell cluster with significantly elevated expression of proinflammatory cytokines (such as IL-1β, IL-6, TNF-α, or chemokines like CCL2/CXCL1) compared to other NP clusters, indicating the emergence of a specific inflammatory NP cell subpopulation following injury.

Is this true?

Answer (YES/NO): YES